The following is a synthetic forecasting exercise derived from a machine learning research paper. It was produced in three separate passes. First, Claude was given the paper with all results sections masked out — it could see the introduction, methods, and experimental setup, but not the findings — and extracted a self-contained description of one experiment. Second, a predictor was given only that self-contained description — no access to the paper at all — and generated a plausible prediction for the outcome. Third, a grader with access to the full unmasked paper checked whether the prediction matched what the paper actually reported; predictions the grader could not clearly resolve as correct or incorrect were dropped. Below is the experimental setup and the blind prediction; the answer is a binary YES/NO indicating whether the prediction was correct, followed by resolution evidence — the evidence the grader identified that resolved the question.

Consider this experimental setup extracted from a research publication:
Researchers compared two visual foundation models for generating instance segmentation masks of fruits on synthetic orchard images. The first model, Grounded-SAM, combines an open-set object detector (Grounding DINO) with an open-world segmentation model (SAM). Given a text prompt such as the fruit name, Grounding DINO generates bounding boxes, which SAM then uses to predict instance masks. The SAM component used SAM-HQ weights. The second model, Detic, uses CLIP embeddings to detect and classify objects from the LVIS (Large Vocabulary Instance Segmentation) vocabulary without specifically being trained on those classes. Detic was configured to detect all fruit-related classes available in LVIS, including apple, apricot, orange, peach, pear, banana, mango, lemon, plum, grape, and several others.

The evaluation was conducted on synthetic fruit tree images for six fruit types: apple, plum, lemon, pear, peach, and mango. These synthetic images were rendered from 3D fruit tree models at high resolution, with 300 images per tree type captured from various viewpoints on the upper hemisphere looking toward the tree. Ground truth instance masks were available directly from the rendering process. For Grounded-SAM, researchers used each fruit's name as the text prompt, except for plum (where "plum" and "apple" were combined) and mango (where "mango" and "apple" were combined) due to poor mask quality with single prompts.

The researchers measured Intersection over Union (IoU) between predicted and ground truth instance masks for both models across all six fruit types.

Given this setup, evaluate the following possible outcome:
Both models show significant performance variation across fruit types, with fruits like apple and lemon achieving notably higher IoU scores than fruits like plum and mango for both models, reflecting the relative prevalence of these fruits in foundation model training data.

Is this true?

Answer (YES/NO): NO